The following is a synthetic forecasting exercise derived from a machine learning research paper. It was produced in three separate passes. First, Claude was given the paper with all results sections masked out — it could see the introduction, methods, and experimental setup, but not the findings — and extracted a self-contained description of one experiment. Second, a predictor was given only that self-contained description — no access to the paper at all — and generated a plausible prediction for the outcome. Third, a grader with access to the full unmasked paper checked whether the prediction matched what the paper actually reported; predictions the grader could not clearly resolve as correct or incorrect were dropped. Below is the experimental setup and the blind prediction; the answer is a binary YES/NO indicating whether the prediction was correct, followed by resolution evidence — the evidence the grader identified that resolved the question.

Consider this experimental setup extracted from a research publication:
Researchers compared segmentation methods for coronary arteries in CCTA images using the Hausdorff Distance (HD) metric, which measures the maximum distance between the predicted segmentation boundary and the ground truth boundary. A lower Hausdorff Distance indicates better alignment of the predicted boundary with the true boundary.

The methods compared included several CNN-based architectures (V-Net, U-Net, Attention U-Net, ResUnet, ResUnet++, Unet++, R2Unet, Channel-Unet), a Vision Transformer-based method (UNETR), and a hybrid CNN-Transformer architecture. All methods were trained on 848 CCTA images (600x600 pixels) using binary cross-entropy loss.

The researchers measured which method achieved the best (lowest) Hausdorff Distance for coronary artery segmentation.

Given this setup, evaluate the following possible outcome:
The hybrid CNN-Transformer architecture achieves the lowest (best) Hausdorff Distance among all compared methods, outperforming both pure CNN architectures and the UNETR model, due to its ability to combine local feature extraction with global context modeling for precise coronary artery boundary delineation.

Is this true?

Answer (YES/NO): NO